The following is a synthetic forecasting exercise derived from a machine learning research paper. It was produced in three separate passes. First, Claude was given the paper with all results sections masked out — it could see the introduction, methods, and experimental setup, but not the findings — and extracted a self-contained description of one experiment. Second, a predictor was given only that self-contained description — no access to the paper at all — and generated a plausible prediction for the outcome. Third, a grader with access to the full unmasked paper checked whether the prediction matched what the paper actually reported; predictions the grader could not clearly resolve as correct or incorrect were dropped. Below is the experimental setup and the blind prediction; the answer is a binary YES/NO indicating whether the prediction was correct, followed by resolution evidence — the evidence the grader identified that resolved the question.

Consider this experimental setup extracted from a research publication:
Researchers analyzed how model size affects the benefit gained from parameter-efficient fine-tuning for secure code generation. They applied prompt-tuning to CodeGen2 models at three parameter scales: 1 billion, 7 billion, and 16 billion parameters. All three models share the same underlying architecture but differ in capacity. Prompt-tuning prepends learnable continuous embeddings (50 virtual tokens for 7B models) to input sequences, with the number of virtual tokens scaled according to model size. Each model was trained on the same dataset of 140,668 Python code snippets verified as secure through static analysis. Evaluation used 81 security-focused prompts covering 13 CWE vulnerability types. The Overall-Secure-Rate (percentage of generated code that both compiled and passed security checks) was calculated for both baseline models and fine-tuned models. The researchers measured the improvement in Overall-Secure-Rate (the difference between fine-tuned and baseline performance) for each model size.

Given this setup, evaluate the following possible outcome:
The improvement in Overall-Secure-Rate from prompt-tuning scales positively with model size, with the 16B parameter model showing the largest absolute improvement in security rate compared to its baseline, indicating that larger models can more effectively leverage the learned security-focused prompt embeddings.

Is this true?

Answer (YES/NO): NO